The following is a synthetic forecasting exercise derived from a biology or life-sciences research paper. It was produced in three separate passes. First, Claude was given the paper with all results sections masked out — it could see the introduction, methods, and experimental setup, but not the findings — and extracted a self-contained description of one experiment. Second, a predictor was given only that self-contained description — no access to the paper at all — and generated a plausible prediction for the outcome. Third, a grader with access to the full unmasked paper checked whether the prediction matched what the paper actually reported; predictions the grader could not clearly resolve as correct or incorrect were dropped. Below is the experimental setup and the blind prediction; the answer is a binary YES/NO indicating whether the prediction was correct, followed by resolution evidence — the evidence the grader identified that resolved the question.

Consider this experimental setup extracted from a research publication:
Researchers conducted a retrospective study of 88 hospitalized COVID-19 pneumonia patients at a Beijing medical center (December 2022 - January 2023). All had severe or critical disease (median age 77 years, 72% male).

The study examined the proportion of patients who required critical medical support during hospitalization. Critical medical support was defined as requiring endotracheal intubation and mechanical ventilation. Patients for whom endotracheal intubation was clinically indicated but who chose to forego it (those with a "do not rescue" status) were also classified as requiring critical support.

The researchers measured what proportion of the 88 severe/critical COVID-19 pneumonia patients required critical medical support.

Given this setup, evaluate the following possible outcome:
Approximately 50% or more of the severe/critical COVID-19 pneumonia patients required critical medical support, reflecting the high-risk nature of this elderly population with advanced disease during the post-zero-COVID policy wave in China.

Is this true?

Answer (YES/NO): NO